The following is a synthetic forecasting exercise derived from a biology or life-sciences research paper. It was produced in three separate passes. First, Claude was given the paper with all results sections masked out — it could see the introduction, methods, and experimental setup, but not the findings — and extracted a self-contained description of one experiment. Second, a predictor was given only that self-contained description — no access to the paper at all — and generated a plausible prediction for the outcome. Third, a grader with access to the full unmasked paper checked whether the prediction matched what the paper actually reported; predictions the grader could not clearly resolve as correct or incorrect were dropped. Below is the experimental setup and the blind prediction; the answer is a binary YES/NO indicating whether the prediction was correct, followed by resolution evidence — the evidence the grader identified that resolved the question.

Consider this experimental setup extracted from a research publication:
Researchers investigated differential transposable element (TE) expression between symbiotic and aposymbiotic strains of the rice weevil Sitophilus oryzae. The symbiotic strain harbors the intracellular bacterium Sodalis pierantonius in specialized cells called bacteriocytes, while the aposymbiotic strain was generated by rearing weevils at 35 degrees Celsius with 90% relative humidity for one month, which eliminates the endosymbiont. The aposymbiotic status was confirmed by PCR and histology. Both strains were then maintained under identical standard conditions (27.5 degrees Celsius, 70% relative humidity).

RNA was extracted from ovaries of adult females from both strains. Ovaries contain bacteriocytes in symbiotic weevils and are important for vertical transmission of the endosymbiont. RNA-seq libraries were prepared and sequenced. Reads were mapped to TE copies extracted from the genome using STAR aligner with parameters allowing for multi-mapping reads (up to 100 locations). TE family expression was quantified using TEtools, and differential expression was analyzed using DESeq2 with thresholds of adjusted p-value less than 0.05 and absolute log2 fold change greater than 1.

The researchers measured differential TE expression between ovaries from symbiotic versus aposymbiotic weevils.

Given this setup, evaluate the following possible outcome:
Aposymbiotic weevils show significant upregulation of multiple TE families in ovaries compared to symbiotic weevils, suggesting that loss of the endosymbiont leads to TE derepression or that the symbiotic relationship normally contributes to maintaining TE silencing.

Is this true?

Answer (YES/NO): NO